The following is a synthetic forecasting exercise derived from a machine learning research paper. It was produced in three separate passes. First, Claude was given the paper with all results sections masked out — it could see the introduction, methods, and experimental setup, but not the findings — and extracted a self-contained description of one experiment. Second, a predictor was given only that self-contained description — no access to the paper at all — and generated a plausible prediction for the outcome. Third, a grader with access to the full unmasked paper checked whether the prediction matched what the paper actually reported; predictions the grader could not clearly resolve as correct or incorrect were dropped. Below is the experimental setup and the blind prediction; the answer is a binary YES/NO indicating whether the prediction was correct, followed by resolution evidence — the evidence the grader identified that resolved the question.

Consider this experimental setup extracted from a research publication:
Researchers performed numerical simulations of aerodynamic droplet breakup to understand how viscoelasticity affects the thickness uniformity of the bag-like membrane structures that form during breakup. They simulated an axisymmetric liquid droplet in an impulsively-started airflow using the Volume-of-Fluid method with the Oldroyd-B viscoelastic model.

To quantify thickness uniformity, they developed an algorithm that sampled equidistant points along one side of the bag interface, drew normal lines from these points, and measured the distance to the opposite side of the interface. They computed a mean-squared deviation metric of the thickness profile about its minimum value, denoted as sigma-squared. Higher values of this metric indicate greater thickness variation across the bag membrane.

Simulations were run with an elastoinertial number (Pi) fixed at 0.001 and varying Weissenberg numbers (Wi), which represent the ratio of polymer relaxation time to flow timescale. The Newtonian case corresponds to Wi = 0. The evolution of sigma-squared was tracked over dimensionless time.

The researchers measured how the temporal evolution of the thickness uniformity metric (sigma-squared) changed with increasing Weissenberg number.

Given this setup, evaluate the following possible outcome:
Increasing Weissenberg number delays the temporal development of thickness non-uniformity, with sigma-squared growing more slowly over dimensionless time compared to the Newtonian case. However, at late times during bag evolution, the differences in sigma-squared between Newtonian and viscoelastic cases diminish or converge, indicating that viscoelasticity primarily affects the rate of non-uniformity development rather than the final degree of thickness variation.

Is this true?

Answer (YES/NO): NO